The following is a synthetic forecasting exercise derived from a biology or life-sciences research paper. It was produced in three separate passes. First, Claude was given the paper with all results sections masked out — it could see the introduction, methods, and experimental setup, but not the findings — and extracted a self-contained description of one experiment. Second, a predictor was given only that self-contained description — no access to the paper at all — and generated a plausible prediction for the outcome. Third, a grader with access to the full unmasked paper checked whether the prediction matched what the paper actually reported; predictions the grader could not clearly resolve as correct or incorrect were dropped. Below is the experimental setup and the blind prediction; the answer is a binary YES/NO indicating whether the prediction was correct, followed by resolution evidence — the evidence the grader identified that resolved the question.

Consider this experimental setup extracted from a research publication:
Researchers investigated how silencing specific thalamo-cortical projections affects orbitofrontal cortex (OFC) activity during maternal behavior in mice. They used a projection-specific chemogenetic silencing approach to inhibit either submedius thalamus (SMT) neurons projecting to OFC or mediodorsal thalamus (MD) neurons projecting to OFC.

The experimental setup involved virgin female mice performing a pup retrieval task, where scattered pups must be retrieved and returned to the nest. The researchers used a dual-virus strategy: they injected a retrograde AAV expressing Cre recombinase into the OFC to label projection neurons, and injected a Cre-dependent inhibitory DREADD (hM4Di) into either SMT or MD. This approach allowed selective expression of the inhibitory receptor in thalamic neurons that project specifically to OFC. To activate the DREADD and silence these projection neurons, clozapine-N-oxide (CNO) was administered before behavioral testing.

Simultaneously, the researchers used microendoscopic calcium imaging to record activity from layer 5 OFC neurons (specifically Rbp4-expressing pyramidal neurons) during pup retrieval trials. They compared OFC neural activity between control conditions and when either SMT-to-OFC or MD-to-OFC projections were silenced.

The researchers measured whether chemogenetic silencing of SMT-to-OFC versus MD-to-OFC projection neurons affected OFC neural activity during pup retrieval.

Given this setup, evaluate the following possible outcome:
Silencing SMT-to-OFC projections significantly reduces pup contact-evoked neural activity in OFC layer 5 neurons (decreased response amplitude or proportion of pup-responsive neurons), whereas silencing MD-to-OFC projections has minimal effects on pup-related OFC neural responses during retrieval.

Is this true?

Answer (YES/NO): NO